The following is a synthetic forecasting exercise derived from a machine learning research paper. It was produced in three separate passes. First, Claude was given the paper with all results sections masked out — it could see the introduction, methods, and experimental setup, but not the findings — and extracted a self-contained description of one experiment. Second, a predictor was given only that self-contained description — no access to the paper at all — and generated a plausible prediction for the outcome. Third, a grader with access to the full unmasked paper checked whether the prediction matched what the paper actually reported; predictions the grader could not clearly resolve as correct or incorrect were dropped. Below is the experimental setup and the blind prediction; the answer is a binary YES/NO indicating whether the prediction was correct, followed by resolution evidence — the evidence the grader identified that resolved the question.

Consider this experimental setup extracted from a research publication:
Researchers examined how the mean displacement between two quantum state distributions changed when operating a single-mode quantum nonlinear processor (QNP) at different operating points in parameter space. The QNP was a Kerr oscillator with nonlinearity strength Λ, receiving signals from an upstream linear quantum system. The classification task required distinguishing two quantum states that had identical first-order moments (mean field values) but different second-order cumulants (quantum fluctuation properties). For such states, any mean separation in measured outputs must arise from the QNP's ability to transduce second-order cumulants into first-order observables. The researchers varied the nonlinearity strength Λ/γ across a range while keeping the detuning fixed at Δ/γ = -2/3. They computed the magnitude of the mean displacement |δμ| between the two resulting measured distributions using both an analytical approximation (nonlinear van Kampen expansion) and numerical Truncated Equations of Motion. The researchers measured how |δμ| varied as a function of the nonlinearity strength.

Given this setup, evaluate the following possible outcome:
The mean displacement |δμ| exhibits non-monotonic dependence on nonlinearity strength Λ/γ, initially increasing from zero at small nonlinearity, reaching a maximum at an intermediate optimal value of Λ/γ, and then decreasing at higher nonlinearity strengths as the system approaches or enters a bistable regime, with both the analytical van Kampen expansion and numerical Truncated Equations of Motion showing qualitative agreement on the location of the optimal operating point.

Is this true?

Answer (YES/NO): NO